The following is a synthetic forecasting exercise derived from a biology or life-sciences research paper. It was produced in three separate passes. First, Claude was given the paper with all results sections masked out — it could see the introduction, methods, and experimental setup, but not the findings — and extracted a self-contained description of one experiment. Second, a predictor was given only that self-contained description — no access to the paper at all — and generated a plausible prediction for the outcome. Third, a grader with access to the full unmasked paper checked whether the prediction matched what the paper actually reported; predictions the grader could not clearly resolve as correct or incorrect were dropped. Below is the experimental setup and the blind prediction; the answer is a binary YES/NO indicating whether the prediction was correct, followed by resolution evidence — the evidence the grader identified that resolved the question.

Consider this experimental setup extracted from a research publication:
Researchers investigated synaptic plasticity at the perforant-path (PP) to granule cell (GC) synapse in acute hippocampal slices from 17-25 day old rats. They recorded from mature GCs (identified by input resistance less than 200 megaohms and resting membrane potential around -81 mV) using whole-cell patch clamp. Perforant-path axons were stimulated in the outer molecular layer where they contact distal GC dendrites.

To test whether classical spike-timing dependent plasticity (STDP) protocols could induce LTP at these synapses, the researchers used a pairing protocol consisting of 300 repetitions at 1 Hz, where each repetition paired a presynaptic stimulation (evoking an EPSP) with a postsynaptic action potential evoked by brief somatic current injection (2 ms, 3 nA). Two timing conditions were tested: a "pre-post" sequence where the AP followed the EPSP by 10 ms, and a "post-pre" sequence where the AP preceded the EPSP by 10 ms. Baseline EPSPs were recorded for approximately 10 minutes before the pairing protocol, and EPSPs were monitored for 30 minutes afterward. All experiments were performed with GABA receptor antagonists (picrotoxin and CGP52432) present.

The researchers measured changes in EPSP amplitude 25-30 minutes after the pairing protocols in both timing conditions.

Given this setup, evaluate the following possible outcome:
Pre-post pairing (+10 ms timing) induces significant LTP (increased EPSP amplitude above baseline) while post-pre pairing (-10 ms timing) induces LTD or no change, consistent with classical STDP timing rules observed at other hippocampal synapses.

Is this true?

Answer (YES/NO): NO